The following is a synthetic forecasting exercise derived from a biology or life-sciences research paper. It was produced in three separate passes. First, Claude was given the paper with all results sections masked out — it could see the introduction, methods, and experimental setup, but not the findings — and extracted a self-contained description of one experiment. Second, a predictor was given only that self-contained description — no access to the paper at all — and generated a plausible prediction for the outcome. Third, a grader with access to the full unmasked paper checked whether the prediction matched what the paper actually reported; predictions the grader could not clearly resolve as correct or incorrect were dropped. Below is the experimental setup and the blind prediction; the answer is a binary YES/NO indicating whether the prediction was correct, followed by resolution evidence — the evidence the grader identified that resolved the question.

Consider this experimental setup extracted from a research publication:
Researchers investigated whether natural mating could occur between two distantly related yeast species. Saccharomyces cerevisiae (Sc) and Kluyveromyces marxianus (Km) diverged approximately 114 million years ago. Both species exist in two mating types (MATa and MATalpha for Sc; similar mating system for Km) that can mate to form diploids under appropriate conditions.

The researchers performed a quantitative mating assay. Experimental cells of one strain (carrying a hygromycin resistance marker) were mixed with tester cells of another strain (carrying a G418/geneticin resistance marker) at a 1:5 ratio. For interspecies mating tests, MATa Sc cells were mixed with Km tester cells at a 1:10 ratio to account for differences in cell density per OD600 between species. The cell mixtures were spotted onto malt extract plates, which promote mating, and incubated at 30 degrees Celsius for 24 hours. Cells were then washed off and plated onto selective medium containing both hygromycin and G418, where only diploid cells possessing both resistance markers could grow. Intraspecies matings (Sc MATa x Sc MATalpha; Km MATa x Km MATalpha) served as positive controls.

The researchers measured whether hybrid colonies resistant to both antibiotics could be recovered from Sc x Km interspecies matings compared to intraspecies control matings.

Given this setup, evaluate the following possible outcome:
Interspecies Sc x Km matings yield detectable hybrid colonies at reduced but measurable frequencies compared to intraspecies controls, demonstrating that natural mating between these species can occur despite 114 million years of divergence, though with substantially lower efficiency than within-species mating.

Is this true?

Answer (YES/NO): NO